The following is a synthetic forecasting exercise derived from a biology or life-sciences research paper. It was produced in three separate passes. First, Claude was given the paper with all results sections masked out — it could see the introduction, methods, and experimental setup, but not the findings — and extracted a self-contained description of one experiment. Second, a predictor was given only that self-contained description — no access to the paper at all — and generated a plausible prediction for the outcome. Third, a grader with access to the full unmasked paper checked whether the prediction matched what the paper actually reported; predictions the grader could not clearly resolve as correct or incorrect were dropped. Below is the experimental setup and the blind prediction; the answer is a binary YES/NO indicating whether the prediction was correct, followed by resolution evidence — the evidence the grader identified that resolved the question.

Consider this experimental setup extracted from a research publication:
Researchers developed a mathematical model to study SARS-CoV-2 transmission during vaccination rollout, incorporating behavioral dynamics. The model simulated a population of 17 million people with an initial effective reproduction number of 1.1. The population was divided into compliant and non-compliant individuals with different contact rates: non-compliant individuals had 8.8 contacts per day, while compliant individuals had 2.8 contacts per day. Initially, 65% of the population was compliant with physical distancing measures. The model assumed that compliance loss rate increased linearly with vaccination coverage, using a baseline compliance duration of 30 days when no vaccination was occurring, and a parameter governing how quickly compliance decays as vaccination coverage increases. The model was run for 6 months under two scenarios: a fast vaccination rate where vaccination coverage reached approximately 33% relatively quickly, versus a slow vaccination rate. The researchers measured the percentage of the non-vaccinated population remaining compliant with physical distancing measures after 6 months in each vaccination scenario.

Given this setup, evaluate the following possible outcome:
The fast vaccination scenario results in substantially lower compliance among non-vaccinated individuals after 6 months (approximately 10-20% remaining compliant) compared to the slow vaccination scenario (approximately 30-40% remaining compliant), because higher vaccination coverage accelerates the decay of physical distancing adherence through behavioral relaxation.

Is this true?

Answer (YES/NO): NO